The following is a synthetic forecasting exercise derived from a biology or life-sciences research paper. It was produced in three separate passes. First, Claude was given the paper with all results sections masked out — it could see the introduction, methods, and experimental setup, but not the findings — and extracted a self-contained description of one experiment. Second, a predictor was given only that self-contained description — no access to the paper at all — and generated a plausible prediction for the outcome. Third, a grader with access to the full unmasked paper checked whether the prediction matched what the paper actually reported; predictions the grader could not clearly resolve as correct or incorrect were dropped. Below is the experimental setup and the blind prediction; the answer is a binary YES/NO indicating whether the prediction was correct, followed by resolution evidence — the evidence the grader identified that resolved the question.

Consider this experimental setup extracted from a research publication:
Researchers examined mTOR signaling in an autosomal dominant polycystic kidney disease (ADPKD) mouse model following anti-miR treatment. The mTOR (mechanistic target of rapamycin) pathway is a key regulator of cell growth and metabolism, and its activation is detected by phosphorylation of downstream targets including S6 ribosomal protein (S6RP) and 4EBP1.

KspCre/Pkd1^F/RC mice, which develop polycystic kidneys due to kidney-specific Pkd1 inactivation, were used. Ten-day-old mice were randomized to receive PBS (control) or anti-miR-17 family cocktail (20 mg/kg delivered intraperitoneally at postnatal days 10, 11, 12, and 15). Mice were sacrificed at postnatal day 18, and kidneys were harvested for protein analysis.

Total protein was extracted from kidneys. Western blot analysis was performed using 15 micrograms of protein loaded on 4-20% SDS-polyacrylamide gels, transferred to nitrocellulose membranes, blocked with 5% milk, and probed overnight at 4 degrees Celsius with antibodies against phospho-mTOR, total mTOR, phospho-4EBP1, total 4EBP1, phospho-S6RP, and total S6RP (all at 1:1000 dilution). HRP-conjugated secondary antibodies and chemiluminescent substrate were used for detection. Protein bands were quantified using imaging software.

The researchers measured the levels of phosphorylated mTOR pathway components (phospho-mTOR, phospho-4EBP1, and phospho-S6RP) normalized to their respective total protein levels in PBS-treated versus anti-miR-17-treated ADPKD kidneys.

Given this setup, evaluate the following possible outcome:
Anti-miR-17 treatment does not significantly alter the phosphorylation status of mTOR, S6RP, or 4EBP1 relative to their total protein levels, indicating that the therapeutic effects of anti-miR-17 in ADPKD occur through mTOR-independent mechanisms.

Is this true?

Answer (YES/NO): NO